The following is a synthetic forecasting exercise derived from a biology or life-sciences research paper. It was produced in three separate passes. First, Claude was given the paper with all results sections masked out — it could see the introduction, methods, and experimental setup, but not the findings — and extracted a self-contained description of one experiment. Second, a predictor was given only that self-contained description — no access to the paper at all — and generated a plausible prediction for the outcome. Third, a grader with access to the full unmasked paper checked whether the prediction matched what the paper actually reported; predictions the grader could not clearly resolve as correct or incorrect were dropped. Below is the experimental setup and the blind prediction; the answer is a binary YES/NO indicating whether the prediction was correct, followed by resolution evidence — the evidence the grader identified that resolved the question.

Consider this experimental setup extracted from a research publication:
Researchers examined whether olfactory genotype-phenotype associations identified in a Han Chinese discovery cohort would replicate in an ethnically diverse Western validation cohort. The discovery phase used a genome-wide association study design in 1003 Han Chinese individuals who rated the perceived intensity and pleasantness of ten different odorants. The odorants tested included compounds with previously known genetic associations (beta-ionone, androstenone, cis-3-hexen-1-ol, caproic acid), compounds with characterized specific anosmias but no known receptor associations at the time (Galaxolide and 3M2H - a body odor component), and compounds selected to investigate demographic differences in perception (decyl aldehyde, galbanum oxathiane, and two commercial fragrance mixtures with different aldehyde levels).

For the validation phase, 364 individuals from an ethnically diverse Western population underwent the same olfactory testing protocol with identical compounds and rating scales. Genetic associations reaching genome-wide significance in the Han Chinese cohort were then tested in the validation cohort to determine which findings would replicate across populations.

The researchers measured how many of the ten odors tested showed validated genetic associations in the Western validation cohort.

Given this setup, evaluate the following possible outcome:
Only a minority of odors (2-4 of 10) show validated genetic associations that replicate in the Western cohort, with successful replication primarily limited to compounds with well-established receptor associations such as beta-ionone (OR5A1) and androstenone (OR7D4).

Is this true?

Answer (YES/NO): NO